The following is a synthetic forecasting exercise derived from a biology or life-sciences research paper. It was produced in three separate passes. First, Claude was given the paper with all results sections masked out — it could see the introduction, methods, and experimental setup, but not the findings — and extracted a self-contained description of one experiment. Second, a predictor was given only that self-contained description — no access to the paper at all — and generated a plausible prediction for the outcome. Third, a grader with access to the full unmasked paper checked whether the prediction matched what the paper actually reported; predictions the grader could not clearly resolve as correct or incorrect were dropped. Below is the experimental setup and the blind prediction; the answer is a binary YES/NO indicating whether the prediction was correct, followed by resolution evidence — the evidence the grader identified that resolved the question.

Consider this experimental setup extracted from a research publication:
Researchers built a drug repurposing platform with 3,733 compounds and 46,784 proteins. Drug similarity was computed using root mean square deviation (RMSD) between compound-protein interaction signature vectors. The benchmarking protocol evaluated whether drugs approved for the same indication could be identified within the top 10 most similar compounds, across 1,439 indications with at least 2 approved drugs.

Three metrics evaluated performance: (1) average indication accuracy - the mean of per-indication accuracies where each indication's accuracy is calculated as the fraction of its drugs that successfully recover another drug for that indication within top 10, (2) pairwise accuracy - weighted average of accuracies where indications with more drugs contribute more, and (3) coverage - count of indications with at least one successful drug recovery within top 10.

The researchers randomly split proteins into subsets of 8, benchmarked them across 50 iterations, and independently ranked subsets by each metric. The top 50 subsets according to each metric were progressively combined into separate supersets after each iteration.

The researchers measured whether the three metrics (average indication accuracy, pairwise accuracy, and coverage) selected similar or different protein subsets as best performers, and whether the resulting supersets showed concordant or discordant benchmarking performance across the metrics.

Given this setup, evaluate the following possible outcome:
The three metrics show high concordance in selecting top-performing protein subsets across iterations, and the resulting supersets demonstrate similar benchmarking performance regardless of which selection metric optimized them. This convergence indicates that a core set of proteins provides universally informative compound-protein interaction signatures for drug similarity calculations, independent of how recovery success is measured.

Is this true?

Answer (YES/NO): NO